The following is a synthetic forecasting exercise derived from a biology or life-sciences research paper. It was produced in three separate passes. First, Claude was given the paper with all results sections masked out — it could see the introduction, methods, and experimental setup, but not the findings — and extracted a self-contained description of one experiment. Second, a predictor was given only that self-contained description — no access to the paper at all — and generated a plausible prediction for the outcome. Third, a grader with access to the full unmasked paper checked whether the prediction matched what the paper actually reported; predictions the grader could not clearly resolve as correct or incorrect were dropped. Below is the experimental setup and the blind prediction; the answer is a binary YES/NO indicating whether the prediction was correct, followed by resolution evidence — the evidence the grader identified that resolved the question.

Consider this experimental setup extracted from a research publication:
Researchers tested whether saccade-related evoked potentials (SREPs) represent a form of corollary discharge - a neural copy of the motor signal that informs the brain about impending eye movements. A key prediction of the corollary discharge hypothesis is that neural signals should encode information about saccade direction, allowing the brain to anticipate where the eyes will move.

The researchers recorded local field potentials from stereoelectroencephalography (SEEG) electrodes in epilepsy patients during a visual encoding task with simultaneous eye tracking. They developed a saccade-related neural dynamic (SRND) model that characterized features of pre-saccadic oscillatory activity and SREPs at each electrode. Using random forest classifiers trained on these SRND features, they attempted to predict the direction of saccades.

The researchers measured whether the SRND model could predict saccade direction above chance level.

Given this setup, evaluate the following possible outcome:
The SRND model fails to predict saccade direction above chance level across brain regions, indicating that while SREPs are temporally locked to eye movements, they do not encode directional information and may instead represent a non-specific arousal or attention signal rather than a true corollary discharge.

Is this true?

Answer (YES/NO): YES